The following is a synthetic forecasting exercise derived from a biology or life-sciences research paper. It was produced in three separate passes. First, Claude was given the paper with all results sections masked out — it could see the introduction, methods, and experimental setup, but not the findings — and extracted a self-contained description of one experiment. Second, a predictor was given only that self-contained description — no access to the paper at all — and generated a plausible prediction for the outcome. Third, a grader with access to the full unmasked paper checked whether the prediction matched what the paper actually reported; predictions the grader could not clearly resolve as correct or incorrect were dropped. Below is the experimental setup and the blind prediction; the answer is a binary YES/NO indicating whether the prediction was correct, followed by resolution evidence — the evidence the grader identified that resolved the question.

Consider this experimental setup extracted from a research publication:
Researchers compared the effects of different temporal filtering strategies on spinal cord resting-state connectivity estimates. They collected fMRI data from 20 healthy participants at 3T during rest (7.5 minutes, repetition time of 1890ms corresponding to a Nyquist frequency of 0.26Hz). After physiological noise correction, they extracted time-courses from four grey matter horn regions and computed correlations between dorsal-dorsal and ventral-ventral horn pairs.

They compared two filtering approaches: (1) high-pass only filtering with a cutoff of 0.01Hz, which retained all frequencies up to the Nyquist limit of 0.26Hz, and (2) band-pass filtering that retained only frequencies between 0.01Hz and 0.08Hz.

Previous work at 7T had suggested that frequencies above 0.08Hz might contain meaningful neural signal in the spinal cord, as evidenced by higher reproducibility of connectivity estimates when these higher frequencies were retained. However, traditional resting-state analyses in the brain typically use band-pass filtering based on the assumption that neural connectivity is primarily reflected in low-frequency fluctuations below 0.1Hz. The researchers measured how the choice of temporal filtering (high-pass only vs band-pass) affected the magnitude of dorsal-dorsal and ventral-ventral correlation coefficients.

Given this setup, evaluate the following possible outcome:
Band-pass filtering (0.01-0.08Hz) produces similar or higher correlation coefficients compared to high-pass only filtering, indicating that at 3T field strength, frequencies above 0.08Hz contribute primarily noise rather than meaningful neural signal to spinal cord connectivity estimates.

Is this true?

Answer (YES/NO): NO